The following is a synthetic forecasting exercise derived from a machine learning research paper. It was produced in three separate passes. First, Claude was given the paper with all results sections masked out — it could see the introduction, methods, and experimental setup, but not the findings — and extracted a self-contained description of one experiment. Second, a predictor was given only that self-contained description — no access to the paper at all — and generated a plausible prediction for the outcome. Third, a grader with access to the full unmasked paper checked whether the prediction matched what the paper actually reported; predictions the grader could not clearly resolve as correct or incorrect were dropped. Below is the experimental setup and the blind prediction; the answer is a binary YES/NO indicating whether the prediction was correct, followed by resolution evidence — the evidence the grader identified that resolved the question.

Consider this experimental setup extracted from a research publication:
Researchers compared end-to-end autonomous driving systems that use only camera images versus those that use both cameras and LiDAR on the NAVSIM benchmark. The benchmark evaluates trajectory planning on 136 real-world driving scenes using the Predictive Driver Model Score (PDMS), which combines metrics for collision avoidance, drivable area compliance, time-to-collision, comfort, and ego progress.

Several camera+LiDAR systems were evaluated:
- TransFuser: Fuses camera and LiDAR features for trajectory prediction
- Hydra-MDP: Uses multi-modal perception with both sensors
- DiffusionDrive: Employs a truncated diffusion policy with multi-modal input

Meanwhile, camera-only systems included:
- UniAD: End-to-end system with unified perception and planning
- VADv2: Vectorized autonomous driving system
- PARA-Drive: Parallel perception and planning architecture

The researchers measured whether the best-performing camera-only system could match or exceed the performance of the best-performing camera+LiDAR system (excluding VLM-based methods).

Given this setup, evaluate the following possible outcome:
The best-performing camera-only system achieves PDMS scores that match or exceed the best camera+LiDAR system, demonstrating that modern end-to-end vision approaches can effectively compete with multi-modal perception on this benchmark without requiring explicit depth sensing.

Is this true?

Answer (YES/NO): NO